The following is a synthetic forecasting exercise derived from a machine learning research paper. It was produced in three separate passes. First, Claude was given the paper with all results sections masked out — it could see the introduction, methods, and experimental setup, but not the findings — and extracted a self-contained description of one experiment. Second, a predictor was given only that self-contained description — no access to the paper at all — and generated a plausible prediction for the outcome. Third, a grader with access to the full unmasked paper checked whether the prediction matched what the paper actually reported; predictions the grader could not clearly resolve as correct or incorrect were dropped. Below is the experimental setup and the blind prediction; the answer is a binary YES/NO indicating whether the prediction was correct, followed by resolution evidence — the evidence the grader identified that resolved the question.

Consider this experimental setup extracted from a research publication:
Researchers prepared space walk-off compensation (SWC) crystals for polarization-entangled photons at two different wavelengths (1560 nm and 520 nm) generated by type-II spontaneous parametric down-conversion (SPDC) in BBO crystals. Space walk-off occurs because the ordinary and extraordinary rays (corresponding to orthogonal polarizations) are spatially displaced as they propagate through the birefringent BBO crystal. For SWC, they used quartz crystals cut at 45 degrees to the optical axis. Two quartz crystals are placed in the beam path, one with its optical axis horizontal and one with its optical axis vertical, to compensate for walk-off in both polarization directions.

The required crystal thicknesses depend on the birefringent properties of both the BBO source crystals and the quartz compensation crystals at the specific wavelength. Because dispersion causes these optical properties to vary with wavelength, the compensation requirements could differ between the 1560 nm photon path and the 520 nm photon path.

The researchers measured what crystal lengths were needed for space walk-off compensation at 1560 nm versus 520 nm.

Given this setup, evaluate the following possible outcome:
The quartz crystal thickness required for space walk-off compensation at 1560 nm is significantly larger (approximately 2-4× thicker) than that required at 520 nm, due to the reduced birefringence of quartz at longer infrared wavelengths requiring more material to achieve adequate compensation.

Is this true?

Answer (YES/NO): NO